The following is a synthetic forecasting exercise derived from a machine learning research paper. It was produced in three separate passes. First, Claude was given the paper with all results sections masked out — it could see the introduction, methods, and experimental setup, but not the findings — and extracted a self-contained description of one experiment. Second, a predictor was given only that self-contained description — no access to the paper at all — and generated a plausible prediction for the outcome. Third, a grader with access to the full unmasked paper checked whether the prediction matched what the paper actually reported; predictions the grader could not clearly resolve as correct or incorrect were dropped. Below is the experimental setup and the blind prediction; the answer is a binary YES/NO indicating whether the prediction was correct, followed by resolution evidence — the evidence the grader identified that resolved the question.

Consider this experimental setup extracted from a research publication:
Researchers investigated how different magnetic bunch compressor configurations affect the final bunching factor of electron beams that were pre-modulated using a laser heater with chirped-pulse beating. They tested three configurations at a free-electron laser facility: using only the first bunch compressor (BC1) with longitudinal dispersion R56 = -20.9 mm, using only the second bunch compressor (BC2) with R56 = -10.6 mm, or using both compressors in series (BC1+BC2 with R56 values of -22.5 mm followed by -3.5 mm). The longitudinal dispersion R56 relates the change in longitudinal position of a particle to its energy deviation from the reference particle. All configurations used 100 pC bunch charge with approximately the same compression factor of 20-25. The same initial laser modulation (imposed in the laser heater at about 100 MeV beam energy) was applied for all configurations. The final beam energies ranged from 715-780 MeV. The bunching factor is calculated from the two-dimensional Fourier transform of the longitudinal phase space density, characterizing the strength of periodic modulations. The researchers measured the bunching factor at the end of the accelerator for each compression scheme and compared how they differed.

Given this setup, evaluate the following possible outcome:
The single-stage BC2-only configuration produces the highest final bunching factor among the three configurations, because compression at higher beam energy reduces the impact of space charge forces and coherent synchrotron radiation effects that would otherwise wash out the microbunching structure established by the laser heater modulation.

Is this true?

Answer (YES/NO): NO